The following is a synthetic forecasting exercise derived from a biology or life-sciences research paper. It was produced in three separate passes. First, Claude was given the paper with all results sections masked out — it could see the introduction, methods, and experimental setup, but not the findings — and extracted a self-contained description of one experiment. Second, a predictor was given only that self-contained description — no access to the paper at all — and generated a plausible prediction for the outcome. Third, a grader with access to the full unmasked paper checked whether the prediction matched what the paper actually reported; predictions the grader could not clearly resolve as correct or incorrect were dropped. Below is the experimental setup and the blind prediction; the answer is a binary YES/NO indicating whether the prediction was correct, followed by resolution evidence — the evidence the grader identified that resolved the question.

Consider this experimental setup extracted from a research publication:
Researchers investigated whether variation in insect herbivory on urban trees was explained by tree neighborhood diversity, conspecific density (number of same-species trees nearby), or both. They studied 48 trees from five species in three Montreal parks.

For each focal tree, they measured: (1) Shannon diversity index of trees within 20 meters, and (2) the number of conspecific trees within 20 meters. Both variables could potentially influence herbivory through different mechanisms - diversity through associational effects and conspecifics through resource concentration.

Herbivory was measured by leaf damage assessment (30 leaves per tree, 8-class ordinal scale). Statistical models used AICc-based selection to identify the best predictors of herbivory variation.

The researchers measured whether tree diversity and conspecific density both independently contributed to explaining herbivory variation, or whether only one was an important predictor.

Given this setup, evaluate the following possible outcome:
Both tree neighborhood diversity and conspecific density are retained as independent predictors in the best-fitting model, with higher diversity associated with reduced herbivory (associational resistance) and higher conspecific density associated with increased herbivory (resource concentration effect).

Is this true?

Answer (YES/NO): NO